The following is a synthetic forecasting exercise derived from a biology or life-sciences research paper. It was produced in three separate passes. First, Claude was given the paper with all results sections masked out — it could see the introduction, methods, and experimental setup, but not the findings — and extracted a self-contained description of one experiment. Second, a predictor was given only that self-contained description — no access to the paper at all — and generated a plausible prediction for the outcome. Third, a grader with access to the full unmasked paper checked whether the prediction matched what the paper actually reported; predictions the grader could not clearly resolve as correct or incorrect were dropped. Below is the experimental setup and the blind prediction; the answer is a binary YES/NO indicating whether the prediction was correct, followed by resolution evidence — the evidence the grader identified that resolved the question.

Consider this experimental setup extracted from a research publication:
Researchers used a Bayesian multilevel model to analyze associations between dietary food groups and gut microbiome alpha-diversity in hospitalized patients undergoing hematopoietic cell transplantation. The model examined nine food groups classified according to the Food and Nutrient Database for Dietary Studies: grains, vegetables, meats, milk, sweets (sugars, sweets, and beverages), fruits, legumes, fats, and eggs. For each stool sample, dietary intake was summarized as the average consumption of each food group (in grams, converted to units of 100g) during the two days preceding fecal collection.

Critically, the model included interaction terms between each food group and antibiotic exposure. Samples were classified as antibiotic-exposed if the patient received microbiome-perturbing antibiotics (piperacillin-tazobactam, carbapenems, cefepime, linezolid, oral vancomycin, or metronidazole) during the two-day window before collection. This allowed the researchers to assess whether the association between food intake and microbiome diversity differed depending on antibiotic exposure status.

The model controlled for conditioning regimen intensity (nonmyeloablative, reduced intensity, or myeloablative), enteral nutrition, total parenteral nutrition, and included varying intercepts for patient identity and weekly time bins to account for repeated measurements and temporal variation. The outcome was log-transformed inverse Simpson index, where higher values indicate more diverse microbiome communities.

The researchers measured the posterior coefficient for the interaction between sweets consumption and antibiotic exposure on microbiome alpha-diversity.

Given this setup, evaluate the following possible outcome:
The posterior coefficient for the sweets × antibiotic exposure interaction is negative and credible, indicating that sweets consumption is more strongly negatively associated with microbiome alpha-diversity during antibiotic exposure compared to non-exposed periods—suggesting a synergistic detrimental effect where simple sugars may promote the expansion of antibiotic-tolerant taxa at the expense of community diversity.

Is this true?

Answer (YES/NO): YES